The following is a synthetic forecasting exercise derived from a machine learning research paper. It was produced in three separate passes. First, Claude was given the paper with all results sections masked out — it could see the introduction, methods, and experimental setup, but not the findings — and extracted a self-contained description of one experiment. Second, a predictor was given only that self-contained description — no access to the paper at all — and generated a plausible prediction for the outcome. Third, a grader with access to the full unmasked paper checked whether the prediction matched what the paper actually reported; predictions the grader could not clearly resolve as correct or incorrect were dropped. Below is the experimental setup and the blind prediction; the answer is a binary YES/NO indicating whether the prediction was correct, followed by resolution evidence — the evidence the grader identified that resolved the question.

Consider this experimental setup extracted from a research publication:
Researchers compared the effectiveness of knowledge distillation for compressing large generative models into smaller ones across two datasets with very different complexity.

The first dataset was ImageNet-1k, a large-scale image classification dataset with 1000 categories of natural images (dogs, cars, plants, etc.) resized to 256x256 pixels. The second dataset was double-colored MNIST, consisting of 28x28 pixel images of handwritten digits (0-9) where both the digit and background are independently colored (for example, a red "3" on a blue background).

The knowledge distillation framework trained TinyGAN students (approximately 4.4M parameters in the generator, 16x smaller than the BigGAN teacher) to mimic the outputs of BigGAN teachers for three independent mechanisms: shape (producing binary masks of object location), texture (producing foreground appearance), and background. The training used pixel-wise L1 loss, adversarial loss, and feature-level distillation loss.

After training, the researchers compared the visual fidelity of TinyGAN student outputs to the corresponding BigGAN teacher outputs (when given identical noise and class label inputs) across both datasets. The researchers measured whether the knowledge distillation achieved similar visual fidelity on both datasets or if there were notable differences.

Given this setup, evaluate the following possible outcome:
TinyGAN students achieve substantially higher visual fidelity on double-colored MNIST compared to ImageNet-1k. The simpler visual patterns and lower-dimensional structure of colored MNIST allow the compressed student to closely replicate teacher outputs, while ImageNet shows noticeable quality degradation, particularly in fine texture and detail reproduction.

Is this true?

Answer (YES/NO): YES